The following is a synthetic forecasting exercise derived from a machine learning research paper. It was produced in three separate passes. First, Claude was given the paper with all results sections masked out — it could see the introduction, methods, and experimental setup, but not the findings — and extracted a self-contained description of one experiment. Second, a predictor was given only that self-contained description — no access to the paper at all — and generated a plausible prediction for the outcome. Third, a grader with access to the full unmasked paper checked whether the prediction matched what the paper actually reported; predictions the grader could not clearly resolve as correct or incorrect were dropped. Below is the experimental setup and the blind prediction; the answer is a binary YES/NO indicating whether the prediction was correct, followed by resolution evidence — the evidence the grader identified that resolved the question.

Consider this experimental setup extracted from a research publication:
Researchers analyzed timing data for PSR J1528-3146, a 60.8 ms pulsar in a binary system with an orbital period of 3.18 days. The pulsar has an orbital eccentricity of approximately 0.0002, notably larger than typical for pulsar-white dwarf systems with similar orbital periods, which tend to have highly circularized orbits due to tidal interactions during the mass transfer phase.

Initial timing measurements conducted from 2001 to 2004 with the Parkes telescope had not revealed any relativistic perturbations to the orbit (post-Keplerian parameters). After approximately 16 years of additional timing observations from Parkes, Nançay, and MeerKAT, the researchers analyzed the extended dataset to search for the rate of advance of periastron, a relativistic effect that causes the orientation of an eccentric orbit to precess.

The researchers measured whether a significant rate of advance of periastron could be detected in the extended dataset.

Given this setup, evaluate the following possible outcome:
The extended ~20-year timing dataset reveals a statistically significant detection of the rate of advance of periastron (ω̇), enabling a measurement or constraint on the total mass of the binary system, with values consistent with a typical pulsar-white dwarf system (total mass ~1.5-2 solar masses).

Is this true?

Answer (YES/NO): NO